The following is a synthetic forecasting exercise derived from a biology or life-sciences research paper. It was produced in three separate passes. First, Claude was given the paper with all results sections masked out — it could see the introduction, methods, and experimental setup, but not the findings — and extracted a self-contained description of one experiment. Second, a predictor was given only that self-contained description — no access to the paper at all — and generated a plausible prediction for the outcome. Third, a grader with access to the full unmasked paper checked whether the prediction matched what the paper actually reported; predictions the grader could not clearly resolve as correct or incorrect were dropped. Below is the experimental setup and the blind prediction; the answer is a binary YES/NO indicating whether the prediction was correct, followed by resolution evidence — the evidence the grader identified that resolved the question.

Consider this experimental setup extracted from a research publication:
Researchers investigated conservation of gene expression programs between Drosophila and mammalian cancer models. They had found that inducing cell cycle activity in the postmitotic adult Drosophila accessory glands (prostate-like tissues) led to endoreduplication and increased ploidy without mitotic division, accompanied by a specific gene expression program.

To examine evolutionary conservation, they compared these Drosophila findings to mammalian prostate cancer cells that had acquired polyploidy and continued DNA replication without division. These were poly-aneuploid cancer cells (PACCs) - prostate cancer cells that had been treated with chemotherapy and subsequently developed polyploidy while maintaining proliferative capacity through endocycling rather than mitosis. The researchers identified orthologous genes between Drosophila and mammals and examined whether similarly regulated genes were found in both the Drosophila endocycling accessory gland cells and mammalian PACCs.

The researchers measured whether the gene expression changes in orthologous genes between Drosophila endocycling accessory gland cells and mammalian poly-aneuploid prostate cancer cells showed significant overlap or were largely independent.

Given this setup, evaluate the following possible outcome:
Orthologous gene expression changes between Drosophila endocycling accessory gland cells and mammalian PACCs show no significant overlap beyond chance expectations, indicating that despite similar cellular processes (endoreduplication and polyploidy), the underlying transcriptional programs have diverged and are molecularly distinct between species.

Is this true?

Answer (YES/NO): NO